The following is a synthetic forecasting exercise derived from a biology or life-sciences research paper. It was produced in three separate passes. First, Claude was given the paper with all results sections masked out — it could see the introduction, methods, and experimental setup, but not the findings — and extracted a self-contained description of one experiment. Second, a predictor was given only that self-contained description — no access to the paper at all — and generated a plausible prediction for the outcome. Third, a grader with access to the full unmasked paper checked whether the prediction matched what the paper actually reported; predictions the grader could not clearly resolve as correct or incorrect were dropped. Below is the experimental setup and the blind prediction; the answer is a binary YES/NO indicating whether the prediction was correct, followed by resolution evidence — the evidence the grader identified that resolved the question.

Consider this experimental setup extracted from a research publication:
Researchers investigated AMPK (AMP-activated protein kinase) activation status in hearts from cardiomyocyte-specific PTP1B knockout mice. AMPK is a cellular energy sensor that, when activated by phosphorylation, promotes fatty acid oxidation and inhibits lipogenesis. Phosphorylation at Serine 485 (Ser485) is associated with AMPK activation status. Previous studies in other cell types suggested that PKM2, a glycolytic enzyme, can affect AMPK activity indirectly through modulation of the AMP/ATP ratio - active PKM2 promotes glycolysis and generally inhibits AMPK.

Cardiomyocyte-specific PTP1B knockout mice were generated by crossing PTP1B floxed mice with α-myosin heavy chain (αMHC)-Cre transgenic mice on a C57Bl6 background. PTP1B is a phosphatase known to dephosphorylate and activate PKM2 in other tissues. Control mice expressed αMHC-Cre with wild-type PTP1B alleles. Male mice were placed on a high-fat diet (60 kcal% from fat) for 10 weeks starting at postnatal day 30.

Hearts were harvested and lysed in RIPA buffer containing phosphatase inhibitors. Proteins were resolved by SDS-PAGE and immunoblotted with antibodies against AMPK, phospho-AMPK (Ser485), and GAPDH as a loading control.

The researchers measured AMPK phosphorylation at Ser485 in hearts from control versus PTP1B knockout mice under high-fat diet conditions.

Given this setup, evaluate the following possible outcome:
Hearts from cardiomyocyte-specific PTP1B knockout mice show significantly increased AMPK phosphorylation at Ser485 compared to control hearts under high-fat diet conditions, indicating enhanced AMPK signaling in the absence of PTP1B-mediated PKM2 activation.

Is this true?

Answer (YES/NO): YES